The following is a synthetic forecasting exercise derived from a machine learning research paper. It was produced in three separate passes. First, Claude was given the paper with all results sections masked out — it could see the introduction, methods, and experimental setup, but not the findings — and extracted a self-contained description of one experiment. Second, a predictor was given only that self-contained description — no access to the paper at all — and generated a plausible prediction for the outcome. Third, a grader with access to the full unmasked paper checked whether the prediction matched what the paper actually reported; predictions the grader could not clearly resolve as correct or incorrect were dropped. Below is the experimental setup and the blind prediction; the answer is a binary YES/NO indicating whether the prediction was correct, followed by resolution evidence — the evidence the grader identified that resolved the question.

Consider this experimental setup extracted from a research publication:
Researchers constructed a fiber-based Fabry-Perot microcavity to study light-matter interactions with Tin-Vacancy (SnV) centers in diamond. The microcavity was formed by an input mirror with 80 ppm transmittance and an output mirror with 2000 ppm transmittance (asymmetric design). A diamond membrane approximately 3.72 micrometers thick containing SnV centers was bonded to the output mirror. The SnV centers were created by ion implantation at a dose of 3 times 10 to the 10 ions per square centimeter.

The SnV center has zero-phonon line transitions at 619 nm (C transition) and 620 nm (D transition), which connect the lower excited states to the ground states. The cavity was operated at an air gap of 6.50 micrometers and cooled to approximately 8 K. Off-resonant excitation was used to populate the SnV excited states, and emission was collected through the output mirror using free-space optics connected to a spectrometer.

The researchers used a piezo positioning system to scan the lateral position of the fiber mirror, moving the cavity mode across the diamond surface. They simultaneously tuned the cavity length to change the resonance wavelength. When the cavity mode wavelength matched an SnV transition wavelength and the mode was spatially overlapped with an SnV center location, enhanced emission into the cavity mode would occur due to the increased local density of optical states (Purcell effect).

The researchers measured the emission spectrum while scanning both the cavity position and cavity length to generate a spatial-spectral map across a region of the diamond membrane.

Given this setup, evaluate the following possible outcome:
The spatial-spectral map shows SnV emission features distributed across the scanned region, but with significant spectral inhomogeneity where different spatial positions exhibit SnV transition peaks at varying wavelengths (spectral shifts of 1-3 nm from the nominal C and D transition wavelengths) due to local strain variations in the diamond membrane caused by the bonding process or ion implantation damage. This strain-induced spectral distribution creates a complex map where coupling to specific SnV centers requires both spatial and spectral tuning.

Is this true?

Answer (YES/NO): NO